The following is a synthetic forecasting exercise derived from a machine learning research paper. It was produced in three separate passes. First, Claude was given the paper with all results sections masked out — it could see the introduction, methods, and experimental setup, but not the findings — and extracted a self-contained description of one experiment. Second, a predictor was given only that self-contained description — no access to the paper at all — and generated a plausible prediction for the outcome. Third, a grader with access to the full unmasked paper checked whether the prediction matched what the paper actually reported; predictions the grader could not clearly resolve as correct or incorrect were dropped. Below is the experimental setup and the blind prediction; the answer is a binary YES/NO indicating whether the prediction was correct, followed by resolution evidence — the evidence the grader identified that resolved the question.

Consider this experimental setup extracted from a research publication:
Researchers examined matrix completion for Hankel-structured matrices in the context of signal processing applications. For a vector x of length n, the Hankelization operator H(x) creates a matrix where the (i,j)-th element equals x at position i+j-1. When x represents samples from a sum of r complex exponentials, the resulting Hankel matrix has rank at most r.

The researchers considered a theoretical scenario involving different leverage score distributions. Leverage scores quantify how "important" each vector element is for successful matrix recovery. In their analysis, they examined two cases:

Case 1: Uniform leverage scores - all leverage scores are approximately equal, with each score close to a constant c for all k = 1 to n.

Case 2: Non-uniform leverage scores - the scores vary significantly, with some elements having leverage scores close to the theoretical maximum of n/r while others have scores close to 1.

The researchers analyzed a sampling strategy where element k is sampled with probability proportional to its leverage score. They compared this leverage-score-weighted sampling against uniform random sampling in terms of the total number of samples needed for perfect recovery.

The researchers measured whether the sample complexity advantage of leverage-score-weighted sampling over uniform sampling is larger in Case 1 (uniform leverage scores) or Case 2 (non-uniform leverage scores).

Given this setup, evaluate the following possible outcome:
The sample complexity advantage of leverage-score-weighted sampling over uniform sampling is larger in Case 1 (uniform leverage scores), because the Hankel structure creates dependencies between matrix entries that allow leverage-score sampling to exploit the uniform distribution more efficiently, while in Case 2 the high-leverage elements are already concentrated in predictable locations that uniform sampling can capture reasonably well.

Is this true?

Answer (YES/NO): NO